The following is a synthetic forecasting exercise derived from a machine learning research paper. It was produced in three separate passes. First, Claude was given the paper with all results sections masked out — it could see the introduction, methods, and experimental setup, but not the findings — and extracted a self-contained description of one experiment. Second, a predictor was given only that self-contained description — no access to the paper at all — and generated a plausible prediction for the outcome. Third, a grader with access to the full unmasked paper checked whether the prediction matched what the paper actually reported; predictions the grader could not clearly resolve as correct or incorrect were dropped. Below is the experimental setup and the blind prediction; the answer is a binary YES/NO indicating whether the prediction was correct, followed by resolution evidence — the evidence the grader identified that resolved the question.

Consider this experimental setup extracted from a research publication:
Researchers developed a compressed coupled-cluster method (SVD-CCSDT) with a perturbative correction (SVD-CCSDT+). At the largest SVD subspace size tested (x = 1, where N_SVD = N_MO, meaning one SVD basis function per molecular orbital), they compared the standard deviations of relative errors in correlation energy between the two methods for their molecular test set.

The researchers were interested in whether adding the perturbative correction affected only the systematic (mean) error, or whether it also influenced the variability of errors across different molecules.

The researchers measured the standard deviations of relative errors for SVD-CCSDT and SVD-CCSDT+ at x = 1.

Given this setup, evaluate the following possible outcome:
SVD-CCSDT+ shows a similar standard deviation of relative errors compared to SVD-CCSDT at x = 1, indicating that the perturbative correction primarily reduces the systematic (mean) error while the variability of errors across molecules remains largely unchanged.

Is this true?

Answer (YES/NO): NO